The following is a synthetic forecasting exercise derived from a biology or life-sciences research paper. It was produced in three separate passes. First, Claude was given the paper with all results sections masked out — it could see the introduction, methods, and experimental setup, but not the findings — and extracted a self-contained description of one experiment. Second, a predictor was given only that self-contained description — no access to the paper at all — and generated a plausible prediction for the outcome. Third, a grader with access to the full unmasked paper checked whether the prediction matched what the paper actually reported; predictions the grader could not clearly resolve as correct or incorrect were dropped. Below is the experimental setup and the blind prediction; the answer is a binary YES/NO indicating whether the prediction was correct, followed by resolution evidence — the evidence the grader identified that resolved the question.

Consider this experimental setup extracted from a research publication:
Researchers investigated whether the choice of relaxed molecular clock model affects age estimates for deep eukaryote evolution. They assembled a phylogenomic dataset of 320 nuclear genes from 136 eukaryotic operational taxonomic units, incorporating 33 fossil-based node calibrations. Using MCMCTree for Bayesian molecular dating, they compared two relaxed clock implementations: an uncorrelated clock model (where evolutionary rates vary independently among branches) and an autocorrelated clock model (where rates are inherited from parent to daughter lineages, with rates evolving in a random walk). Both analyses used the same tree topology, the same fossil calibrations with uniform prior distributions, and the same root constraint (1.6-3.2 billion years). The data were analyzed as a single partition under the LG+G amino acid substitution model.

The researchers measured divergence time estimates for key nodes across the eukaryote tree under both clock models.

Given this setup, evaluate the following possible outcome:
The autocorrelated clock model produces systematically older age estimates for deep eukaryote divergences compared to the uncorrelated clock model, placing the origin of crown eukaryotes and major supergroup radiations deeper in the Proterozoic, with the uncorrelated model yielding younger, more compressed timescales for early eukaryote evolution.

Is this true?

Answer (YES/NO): NO